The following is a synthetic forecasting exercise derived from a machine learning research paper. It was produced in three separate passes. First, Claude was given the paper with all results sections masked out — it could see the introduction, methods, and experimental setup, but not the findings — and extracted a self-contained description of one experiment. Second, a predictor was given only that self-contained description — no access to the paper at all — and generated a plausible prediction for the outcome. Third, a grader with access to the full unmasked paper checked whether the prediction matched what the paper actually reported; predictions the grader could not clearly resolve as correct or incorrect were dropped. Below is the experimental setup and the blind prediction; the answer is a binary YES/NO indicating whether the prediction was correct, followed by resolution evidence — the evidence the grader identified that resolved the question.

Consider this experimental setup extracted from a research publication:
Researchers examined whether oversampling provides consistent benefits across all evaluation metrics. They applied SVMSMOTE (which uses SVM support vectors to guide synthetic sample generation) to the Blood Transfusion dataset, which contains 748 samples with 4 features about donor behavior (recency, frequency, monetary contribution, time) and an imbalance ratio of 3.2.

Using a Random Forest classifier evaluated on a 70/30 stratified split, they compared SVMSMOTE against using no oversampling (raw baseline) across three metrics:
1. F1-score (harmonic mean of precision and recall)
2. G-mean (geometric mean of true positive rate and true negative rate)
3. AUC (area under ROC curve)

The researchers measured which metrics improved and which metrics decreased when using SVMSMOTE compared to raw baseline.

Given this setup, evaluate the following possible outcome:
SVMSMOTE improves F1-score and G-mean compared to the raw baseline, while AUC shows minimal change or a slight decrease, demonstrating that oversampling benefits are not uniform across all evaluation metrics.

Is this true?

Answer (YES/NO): NO